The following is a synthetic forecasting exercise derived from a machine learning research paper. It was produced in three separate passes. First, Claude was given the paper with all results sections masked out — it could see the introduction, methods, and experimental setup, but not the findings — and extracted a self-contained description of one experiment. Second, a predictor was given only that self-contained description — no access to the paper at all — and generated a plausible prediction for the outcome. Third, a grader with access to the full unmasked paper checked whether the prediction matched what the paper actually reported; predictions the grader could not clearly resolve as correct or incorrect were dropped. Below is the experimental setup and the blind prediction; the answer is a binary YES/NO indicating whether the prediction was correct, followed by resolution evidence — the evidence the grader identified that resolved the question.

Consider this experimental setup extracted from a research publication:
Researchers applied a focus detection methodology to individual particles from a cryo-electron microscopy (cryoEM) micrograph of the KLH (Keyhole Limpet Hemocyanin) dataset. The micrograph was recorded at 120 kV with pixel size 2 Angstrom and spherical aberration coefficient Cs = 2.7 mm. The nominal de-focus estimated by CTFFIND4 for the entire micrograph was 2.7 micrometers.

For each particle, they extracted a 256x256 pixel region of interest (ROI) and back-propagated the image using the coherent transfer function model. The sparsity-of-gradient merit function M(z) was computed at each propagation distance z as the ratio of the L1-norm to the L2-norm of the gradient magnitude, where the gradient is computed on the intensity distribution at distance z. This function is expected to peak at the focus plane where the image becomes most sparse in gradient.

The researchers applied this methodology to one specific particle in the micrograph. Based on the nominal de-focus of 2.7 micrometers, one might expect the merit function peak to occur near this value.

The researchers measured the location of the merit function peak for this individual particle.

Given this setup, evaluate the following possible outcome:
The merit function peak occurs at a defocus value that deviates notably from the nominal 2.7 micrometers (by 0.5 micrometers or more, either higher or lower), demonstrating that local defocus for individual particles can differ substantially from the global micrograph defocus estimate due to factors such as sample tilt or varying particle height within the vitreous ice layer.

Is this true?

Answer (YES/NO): YES